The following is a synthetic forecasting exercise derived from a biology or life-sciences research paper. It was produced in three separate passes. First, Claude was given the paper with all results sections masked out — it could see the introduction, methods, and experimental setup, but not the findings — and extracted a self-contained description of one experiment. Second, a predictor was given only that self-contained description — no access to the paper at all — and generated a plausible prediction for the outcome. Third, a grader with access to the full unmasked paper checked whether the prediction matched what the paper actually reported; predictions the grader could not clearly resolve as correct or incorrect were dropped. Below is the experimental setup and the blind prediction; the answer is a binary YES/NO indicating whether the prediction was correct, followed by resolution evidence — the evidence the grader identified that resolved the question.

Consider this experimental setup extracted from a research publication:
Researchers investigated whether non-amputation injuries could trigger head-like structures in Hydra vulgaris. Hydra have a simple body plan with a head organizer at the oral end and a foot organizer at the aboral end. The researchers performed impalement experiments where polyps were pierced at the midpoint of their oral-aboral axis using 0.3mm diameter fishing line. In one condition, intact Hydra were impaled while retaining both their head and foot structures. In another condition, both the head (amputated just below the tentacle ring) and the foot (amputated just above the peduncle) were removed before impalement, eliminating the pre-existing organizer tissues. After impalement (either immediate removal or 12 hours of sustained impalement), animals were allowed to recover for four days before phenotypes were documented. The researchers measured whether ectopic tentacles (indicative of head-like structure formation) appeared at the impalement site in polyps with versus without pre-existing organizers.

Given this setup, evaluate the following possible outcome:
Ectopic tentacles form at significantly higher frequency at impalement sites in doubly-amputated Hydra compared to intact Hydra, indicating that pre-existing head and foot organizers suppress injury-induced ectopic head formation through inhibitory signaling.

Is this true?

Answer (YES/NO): YES